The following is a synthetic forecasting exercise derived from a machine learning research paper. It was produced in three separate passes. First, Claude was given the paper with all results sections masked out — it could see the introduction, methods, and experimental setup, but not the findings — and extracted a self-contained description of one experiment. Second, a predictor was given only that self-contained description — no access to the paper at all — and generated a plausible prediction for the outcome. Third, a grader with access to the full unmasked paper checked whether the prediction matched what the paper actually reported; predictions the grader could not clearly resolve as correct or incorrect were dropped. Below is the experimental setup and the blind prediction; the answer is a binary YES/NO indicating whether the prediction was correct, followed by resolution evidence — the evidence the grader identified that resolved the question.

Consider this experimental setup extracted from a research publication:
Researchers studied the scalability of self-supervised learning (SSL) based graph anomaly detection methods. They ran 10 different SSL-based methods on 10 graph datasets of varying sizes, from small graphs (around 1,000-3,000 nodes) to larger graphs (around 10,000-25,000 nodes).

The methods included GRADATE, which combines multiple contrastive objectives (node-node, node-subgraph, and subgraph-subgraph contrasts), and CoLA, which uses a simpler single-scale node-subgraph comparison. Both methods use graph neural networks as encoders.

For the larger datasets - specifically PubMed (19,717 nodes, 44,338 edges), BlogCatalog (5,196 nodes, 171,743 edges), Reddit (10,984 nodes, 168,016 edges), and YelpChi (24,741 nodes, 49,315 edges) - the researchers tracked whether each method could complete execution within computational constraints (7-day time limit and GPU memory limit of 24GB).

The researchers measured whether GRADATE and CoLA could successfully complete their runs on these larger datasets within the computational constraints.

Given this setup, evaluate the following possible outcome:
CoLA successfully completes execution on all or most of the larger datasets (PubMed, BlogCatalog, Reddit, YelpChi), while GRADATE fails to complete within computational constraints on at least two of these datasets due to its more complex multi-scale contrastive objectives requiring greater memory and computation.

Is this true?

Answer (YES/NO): YES